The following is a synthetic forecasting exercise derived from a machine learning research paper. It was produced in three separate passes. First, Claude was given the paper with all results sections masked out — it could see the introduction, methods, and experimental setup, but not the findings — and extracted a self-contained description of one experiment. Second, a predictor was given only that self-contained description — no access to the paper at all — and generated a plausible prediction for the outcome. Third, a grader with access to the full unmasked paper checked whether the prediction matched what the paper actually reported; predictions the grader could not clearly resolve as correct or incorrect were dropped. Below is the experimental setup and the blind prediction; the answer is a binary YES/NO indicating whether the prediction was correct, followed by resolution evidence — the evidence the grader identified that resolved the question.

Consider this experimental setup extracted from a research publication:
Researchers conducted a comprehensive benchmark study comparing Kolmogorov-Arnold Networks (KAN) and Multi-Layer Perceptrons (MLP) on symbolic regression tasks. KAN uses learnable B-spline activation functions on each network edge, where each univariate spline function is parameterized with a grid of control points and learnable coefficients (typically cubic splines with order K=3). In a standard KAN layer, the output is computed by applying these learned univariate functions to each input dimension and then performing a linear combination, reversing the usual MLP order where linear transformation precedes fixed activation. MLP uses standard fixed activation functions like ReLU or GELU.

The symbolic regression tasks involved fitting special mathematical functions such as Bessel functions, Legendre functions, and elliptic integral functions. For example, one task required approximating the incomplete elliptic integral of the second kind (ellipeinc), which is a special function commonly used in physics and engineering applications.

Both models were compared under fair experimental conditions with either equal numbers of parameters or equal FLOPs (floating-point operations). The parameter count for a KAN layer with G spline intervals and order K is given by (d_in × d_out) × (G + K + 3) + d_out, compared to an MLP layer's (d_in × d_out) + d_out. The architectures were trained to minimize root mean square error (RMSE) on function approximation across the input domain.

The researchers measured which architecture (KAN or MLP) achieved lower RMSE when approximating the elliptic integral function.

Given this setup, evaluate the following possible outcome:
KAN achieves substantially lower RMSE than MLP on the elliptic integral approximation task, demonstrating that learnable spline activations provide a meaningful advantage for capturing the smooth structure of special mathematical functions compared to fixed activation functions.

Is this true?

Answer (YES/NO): YES